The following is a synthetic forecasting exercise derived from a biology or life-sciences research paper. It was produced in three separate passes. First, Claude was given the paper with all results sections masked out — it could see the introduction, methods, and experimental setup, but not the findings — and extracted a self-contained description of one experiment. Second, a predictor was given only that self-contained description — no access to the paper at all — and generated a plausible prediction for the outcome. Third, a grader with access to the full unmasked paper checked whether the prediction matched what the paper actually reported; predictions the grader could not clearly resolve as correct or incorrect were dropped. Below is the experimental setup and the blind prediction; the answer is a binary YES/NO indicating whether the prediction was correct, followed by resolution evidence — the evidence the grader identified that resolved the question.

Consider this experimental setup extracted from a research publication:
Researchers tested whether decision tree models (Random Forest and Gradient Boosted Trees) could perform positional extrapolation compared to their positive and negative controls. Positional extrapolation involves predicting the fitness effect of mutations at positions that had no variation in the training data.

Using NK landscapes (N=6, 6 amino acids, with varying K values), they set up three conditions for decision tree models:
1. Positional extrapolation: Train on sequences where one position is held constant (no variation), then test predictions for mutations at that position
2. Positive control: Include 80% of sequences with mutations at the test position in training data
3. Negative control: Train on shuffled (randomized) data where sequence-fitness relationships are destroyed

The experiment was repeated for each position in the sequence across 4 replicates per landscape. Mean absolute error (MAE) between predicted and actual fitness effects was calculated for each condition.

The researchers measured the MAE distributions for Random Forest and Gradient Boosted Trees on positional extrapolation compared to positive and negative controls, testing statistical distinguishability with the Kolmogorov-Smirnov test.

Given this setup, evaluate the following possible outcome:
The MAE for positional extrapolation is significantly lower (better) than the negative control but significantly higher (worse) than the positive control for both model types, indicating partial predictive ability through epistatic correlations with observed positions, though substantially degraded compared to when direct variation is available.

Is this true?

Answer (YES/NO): NO